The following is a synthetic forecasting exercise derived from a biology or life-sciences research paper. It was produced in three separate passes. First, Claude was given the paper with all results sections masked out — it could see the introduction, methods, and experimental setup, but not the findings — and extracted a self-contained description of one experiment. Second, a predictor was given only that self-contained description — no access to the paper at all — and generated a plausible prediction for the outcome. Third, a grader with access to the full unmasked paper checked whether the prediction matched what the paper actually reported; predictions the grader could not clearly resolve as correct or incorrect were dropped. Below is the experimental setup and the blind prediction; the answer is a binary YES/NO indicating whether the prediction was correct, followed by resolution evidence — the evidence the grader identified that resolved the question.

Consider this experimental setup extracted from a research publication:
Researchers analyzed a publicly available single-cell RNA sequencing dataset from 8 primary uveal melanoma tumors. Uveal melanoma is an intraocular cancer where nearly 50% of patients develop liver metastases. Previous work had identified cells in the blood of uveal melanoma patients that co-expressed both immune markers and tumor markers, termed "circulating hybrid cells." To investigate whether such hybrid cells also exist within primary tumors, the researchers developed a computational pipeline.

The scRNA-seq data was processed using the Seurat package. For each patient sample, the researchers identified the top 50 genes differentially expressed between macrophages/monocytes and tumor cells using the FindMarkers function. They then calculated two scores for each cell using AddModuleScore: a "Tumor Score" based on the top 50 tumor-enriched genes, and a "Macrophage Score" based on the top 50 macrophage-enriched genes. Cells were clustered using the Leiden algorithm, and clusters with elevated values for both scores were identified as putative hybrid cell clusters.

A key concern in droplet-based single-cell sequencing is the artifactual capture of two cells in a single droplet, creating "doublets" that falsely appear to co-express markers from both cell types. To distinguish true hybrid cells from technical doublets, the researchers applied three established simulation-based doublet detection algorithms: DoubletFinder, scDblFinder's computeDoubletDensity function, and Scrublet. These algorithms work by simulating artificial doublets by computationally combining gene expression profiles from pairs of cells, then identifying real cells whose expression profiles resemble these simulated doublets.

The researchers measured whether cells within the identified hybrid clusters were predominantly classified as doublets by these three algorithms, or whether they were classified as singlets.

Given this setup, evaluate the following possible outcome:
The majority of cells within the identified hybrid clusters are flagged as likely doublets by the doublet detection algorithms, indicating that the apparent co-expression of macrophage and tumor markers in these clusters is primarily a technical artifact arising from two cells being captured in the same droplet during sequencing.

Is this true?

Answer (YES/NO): NO